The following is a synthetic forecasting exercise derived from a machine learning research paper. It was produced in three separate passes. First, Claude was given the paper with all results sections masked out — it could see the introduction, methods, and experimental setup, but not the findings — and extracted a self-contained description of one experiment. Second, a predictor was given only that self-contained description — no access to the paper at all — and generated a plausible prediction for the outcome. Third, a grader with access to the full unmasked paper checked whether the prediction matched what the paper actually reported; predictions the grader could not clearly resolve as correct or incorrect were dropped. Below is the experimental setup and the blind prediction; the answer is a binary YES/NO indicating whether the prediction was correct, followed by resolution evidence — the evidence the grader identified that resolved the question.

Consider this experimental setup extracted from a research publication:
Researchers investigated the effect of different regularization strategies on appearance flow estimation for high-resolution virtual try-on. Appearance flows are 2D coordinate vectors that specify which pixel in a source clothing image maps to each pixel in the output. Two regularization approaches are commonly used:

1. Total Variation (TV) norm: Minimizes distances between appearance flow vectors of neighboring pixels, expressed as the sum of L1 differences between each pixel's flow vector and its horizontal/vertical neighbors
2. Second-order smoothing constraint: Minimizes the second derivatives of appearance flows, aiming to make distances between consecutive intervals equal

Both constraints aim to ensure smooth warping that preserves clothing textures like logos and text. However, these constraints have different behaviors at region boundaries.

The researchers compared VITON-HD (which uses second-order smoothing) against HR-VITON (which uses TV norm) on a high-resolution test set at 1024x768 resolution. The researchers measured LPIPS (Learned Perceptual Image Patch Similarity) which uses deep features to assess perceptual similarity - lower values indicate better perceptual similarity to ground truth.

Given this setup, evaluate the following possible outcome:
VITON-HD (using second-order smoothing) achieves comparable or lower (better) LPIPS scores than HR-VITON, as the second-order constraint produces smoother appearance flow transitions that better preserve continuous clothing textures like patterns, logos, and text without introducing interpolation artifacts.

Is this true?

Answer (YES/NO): NO